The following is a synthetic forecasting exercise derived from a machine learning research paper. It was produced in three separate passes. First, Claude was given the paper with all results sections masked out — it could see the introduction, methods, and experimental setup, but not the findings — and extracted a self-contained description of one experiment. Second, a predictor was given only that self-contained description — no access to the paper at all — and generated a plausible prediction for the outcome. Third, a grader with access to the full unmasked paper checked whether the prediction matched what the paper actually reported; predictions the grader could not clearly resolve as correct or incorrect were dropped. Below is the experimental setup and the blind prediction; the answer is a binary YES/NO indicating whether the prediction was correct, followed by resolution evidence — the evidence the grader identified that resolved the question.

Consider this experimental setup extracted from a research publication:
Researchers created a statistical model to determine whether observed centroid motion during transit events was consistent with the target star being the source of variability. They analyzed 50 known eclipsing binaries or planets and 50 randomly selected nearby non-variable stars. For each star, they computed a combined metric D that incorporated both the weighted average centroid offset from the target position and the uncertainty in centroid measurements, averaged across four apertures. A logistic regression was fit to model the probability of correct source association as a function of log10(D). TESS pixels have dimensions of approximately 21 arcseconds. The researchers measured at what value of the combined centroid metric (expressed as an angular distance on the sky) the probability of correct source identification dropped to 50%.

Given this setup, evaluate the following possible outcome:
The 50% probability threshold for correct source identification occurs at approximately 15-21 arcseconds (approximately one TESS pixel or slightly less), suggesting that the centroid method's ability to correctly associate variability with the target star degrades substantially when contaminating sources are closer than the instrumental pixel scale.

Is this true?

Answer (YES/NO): NO